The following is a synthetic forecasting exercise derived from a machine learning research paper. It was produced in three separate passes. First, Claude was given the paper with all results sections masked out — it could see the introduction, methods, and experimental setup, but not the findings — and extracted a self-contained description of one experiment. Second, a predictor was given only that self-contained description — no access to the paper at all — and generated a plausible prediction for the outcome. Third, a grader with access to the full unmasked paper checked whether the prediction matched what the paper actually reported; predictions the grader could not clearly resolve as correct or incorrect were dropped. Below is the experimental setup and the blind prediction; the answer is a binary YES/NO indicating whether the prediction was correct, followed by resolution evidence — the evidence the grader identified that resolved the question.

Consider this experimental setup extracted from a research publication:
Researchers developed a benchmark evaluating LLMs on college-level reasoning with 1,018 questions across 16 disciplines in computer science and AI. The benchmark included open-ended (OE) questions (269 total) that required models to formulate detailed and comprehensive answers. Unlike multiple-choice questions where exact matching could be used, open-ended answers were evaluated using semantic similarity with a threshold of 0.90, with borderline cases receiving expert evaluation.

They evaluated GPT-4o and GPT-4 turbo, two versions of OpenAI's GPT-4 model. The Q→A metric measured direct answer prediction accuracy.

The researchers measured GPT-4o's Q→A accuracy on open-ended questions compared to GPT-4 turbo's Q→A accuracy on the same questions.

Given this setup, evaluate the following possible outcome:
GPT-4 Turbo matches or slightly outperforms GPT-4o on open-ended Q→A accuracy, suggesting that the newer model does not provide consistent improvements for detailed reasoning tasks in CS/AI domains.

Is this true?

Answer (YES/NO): NO